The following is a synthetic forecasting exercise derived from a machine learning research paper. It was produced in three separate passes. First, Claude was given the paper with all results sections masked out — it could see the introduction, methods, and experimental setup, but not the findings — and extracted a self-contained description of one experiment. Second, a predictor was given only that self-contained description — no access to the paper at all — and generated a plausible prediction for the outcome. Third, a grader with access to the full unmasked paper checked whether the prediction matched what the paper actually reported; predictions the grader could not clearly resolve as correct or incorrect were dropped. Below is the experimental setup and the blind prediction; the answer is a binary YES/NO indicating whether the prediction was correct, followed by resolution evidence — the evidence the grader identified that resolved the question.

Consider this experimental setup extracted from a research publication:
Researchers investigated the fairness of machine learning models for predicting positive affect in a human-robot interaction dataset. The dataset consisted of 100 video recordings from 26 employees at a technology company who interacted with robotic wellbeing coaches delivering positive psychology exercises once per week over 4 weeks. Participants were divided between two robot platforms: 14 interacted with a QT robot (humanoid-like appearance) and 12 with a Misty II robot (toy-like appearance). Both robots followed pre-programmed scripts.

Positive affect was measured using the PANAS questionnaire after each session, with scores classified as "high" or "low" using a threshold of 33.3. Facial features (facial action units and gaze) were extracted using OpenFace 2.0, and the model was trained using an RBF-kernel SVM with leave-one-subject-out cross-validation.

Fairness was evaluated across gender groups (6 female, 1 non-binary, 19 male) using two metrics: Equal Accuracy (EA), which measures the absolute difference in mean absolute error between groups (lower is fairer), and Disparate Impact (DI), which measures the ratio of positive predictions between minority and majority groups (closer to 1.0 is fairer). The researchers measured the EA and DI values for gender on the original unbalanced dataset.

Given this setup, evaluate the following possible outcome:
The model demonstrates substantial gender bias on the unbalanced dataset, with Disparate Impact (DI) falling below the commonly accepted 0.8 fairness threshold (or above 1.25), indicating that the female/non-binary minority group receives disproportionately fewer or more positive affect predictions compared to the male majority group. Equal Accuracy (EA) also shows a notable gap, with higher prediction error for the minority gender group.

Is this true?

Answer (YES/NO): NO